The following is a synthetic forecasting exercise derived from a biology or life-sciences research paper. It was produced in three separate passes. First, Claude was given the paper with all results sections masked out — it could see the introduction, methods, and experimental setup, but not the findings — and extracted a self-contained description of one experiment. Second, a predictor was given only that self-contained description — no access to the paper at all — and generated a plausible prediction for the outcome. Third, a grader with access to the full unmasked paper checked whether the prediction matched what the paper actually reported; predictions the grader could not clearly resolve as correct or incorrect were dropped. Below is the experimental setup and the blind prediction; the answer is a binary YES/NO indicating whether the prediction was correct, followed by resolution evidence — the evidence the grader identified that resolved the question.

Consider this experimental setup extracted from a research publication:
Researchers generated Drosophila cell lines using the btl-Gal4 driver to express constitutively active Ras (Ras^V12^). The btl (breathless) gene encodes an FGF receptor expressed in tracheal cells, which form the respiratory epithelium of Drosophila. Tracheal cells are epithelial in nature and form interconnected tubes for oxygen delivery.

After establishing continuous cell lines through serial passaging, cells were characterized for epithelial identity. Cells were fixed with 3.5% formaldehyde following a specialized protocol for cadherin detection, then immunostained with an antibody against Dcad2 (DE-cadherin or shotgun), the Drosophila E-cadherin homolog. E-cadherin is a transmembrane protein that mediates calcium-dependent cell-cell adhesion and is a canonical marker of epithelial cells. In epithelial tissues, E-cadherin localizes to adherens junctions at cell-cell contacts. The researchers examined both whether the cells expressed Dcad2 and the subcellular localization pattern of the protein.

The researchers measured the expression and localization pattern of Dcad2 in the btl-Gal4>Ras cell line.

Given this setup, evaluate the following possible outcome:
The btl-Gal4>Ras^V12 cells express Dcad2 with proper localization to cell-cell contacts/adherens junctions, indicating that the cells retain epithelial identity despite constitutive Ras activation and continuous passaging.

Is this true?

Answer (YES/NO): YES